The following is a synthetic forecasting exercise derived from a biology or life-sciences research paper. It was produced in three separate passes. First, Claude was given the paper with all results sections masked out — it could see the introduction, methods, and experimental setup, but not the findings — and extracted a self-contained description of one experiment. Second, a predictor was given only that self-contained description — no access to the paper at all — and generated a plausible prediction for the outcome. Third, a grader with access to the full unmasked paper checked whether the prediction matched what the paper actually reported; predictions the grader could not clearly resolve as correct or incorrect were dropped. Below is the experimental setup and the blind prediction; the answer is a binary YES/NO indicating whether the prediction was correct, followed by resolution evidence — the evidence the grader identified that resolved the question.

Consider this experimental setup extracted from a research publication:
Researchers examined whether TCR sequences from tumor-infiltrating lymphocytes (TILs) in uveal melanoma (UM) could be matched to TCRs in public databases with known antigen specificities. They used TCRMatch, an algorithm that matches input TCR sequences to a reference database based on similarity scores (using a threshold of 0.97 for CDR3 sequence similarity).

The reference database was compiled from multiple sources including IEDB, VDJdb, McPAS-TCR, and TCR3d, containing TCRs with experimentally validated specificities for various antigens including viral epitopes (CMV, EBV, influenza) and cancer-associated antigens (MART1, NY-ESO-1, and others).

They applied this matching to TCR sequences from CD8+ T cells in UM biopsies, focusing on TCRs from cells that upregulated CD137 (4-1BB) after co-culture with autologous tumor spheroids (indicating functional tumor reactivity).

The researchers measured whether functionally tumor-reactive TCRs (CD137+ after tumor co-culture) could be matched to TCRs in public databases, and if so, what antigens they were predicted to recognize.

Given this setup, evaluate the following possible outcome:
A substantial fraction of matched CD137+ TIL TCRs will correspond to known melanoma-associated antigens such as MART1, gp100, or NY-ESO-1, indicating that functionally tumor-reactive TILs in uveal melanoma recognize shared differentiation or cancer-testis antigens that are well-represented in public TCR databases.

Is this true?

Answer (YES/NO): NO